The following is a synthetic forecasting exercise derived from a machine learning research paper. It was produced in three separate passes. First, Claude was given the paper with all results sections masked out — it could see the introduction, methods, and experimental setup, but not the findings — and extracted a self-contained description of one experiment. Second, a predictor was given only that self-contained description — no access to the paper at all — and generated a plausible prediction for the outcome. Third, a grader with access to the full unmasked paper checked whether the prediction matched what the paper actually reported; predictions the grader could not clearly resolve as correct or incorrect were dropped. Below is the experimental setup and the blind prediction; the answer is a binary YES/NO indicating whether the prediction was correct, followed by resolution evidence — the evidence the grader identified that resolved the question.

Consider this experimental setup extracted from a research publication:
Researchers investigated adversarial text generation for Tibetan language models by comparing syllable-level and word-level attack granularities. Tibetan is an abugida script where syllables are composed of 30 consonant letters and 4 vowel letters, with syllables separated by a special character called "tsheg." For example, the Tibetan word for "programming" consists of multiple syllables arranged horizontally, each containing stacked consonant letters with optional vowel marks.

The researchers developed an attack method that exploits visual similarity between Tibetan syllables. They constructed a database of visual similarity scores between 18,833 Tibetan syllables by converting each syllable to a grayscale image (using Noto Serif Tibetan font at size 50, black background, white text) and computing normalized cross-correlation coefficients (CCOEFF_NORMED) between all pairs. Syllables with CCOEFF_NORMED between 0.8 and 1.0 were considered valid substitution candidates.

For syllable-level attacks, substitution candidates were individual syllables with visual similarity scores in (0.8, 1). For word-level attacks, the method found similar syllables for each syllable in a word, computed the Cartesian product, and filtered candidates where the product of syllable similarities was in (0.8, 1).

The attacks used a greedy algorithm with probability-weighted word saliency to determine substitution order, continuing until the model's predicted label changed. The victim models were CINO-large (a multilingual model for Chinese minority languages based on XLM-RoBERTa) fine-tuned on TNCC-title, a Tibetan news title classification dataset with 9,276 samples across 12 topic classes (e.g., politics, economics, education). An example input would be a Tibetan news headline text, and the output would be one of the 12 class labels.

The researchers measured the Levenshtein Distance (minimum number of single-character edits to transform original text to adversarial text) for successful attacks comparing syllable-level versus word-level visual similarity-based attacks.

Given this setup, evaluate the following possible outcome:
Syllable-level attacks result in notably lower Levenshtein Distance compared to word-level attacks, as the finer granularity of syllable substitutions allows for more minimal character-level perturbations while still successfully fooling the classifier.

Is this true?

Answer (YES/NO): YES